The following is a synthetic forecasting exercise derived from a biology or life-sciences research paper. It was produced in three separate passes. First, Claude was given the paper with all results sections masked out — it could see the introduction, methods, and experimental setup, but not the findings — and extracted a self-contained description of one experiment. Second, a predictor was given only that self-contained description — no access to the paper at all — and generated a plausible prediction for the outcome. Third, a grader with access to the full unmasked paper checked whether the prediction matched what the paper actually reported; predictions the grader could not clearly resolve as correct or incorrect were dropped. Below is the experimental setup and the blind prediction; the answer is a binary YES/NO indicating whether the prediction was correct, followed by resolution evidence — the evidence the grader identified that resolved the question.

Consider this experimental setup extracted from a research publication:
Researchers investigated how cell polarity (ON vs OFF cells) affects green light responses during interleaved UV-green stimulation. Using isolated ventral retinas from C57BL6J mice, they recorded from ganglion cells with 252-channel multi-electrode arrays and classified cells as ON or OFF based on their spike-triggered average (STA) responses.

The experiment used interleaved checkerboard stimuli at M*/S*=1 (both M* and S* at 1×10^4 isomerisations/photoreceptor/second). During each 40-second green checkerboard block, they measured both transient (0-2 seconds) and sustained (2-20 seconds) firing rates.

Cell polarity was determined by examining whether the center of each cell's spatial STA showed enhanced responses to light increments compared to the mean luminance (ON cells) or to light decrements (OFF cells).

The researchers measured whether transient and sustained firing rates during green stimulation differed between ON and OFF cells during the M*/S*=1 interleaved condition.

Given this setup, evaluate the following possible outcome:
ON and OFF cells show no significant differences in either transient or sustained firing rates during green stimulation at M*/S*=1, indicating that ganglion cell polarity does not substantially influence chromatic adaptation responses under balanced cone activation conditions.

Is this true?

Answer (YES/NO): NO